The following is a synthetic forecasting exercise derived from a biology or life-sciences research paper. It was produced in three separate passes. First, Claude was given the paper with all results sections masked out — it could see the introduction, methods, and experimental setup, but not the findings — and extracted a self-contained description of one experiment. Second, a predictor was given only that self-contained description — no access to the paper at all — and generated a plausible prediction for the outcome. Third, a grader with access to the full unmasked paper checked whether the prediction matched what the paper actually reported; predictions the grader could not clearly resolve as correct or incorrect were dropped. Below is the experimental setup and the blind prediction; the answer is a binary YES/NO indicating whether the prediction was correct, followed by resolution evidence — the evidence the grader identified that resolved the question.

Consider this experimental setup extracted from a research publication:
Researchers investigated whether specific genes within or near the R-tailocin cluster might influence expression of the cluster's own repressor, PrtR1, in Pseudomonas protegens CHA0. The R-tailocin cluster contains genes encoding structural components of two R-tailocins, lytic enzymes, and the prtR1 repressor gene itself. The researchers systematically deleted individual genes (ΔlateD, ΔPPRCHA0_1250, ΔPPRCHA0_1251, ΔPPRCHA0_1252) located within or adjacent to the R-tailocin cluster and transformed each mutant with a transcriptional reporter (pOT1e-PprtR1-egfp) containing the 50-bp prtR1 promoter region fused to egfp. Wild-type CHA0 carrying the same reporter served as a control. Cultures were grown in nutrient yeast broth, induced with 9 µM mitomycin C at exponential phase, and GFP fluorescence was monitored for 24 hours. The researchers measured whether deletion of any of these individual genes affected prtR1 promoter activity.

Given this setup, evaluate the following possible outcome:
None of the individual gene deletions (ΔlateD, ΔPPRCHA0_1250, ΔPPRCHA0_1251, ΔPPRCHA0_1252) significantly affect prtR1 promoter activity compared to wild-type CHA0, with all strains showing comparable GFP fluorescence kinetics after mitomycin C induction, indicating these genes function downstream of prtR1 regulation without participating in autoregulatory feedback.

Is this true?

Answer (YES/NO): YES